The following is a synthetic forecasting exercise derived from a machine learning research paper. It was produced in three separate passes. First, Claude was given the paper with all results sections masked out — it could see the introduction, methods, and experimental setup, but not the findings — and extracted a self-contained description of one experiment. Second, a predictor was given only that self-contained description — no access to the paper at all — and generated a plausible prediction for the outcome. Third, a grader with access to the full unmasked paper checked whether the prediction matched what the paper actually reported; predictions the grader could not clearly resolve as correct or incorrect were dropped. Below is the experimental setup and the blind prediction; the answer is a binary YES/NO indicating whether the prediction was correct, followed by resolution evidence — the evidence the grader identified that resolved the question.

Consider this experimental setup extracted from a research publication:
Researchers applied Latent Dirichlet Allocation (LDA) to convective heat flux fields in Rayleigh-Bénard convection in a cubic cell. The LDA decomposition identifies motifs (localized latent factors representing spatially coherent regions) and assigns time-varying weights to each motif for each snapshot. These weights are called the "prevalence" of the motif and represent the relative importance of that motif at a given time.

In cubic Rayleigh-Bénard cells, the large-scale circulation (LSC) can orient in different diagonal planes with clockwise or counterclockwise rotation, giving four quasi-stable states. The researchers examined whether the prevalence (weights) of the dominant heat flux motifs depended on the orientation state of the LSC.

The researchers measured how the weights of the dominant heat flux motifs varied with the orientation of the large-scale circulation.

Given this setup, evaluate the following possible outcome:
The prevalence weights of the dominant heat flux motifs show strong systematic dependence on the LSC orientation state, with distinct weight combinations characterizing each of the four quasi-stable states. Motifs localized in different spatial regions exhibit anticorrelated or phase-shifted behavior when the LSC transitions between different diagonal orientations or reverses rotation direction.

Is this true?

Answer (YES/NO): NO